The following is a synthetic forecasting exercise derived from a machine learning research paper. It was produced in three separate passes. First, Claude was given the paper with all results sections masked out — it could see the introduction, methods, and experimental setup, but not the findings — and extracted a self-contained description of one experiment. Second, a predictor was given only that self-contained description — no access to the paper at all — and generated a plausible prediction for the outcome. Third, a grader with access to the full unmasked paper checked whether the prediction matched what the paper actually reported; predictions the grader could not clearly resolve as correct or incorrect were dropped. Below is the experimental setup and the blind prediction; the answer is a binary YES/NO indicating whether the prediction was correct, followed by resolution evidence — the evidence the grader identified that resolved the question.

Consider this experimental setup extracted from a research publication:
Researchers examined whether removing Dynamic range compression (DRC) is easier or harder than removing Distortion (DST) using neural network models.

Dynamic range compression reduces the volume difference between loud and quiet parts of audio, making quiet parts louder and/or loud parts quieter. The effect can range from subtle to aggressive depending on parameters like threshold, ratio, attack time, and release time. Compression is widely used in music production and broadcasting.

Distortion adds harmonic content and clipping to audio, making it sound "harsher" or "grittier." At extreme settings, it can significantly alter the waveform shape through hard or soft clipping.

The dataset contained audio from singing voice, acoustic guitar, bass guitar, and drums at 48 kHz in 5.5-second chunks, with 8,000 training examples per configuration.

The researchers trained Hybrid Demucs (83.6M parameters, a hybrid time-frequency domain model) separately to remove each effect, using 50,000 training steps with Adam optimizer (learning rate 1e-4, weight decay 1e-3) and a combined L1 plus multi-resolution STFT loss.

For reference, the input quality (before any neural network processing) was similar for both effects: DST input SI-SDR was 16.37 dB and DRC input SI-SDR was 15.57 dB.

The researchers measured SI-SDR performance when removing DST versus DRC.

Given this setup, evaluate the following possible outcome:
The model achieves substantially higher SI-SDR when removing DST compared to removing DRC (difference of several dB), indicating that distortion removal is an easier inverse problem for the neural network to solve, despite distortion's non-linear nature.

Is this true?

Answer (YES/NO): YES